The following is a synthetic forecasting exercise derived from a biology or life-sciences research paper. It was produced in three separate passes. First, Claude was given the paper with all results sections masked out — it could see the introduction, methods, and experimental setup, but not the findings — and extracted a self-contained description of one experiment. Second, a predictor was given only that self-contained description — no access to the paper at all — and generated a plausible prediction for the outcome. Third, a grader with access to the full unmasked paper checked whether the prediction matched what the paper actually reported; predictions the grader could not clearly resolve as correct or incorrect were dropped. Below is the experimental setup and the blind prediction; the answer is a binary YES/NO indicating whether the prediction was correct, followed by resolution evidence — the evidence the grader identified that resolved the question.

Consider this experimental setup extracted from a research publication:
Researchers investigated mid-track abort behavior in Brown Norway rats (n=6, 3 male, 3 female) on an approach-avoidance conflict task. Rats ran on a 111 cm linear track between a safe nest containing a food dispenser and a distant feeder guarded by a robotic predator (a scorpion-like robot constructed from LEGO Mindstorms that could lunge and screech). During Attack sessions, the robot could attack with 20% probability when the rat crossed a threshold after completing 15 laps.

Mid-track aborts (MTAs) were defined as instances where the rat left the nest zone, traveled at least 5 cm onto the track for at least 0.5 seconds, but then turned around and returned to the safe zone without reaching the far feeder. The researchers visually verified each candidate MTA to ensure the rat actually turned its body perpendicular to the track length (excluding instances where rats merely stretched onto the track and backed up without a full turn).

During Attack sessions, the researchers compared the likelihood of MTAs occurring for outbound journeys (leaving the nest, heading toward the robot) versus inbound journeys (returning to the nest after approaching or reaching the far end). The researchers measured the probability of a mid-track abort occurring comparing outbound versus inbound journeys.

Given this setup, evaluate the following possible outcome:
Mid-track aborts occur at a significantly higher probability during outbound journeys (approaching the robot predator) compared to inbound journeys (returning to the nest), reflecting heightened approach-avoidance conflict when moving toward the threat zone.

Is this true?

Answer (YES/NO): YES